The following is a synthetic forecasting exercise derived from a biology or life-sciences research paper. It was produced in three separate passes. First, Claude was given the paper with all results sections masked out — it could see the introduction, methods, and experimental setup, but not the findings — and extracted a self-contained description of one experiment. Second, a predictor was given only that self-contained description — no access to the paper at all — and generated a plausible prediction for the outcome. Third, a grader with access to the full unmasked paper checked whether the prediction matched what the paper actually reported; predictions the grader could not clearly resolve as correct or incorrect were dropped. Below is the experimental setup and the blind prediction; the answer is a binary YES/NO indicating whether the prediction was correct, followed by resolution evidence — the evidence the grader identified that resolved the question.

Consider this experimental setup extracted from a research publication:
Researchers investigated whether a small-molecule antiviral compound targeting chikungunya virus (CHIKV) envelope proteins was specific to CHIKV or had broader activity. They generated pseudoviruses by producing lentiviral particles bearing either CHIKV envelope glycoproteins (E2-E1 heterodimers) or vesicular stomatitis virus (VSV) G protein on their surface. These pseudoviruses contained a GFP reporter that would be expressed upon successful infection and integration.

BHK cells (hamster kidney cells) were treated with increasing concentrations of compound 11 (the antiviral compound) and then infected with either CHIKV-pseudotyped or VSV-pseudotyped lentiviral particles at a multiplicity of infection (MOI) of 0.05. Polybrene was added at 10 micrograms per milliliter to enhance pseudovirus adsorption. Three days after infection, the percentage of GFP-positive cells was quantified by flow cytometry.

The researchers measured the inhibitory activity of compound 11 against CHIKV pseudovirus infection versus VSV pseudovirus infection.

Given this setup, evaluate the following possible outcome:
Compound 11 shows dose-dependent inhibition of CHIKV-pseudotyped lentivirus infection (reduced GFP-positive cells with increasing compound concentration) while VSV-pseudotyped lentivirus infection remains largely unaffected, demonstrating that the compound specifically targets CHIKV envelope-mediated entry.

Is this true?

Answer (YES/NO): YES